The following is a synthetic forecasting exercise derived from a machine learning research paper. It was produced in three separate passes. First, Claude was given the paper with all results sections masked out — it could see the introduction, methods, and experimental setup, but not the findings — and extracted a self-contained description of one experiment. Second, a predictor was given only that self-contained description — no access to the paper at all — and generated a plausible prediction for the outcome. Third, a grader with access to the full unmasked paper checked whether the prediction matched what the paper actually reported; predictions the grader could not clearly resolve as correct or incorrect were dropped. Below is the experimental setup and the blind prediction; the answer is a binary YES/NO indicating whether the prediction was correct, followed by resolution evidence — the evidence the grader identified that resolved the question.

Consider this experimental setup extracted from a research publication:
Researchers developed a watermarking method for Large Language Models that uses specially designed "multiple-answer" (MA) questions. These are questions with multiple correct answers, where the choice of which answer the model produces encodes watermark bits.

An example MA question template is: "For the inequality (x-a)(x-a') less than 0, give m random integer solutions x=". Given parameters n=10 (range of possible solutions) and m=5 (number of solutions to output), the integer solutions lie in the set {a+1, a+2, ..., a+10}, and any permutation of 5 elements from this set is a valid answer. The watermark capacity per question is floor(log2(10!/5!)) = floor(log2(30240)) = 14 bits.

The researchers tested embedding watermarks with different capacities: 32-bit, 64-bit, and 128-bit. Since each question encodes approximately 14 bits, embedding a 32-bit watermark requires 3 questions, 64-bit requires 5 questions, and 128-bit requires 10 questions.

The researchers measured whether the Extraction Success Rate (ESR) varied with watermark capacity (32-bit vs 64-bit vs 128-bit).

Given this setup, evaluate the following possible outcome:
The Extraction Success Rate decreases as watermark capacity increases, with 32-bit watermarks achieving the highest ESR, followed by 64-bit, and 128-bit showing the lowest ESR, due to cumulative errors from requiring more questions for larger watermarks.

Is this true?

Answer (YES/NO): NO